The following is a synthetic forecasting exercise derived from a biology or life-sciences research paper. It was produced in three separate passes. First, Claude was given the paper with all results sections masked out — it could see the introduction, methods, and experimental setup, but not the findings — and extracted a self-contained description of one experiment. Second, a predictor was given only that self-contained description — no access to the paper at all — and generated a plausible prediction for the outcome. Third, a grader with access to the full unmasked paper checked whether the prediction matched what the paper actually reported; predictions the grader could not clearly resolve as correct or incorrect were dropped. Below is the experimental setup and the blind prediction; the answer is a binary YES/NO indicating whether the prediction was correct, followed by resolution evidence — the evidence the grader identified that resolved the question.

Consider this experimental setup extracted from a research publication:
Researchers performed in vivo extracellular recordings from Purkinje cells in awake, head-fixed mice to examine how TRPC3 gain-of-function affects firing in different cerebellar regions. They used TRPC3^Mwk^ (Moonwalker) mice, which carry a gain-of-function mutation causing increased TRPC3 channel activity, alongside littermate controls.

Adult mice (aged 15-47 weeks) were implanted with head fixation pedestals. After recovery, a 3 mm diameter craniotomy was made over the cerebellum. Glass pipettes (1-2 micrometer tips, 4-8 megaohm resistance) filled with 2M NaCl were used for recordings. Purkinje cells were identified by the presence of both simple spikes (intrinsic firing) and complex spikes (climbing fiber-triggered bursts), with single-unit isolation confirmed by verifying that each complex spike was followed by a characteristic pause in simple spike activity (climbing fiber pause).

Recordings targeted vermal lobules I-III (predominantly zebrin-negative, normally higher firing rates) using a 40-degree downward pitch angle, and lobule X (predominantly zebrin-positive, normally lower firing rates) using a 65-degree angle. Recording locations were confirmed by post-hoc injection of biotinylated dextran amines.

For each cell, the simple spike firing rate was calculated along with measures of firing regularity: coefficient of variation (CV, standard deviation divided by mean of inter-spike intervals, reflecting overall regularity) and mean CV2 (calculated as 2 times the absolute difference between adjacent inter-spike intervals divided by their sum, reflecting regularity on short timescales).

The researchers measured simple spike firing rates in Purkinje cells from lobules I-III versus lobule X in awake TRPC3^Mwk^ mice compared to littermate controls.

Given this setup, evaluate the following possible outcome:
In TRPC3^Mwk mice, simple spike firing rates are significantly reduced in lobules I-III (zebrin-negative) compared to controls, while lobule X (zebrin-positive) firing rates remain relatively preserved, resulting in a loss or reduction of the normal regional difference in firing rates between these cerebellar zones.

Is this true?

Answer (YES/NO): NO